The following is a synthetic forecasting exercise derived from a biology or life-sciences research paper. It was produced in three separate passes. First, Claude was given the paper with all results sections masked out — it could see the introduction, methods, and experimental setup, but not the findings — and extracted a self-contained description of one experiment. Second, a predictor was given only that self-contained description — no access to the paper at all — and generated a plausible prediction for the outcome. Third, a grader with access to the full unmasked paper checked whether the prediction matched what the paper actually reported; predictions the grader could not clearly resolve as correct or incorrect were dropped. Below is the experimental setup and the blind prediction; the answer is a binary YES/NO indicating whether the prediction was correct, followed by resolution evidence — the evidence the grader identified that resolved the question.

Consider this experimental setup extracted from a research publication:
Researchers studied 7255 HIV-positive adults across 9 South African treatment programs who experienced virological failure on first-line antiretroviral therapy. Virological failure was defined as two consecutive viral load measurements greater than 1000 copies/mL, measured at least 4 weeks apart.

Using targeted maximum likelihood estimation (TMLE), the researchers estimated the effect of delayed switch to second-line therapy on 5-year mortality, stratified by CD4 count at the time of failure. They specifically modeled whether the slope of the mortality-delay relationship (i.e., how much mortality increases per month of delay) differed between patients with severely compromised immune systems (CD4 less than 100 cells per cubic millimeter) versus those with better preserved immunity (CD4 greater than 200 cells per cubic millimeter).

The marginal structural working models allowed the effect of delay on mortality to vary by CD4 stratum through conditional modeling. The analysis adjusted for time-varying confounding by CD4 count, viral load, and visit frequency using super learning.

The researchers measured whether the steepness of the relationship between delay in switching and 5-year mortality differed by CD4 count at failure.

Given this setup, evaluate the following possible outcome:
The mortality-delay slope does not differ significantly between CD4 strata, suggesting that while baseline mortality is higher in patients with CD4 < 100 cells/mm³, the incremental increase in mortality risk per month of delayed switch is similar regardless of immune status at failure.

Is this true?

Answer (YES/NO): NO